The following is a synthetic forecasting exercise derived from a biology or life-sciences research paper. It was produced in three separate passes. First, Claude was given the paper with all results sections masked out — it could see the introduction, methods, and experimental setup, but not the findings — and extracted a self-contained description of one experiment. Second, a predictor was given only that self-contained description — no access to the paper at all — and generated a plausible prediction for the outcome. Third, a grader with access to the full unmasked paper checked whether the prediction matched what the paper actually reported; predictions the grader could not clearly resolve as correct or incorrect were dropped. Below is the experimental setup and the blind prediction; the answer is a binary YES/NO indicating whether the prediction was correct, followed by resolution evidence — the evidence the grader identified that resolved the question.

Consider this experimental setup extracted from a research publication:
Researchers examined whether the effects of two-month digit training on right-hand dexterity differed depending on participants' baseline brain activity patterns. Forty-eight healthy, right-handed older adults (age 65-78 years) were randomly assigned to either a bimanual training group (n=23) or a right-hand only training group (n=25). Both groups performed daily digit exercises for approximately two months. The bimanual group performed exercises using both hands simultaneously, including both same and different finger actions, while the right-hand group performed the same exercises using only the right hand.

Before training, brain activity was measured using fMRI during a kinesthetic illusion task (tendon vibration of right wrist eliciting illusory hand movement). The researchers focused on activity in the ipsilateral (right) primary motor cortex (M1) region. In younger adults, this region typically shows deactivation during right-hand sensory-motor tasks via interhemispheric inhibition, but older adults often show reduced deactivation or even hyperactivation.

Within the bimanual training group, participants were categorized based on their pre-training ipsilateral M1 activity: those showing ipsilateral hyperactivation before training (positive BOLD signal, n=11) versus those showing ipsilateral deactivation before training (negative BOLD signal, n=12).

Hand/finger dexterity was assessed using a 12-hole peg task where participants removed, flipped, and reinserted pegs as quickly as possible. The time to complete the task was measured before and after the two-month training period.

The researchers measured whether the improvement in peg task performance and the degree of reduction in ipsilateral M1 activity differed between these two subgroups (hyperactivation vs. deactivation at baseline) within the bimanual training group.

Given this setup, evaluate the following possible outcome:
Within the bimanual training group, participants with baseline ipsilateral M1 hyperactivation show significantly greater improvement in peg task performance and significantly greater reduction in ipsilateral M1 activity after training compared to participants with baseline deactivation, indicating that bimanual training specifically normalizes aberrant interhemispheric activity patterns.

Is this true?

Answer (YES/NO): YES